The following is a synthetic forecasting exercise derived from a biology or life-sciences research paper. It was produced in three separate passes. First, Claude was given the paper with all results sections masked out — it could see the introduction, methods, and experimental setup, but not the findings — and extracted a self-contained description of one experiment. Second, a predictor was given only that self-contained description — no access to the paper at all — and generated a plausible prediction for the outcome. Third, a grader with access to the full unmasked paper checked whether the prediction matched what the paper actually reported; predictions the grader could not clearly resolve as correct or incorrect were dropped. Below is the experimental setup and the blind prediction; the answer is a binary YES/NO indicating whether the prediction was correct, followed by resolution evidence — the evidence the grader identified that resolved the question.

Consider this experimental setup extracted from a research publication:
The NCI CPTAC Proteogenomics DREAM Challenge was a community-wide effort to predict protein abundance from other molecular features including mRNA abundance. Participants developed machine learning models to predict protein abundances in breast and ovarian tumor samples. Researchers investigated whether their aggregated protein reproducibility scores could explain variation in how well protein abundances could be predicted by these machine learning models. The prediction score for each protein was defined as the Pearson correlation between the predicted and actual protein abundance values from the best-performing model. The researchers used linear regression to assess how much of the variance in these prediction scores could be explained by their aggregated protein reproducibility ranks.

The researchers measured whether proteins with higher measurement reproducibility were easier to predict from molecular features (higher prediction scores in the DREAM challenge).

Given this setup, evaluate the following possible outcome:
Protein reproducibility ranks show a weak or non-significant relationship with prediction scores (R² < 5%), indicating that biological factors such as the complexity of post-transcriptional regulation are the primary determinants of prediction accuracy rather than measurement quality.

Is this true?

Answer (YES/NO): NO